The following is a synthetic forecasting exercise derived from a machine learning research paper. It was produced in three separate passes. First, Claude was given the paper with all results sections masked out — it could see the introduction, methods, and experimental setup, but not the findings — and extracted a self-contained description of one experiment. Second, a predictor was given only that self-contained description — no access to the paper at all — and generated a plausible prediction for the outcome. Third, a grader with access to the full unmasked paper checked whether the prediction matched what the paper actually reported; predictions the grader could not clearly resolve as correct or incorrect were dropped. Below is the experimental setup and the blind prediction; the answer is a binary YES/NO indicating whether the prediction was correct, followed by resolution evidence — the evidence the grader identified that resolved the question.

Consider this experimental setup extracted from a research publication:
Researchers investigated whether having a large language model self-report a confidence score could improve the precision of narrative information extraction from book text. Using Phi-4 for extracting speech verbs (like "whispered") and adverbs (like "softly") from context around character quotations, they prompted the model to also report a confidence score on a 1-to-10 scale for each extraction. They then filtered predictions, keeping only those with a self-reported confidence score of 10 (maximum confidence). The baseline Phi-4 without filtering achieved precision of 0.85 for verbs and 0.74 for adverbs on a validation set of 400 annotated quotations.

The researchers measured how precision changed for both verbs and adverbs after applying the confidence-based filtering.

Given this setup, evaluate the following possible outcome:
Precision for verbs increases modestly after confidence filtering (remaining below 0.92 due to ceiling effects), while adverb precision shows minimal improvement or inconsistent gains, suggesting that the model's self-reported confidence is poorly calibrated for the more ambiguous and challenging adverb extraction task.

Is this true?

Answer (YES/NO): NO